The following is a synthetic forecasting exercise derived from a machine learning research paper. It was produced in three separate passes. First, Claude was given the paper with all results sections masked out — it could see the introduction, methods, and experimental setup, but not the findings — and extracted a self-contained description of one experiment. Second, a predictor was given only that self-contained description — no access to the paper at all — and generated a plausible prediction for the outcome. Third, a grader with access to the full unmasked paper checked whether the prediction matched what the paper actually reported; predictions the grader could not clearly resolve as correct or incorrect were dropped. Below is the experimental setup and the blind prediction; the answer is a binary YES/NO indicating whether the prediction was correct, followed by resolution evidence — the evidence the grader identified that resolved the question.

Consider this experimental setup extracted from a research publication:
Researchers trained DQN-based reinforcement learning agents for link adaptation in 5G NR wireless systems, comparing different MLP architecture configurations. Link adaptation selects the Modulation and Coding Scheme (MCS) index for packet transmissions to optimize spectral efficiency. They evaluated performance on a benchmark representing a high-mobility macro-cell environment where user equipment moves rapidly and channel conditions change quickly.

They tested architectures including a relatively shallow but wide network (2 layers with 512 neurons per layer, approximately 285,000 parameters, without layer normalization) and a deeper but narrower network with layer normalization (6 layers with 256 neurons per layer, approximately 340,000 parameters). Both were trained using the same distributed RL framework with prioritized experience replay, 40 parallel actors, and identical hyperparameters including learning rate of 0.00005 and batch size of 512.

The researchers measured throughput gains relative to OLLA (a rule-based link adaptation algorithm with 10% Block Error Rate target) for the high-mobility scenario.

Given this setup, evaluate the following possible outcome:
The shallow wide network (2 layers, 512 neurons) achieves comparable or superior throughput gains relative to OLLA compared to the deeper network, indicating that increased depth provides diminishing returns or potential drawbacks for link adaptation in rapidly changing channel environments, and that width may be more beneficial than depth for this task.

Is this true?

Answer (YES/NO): YES